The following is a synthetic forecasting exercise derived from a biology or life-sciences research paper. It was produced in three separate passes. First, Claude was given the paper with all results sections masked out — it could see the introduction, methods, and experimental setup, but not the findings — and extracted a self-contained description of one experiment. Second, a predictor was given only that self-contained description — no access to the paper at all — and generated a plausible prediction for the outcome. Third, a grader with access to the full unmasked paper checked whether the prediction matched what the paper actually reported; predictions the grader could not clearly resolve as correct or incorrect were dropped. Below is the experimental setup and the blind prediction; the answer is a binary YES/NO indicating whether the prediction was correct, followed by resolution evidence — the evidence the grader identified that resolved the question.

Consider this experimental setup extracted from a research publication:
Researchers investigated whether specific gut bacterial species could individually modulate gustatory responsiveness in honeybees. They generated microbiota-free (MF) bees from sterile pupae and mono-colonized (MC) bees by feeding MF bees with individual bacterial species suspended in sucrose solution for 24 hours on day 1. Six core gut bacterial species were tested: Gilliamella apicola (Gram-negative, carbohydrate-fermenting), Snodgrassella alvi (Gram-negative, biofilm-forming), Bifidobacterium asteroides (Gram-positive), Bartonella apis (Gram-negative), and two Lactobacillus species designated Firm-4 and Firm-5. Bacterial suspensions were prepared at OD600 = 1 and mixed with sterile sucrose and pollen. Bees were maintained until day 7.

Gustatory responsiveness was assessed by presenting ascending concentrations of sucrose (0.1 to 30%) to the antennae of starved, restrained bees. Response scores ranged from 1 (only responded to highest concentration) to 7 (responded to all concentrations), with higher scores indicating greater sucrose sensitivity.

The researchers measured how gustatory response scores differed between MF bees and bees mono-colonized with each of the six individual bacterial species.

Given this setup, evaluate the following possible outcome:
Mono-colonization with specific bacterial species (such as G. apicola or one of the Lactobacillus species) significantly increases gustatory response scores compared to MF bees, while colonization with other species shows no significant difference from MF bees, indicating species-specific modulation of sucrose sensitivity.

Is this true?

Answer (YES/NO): YES